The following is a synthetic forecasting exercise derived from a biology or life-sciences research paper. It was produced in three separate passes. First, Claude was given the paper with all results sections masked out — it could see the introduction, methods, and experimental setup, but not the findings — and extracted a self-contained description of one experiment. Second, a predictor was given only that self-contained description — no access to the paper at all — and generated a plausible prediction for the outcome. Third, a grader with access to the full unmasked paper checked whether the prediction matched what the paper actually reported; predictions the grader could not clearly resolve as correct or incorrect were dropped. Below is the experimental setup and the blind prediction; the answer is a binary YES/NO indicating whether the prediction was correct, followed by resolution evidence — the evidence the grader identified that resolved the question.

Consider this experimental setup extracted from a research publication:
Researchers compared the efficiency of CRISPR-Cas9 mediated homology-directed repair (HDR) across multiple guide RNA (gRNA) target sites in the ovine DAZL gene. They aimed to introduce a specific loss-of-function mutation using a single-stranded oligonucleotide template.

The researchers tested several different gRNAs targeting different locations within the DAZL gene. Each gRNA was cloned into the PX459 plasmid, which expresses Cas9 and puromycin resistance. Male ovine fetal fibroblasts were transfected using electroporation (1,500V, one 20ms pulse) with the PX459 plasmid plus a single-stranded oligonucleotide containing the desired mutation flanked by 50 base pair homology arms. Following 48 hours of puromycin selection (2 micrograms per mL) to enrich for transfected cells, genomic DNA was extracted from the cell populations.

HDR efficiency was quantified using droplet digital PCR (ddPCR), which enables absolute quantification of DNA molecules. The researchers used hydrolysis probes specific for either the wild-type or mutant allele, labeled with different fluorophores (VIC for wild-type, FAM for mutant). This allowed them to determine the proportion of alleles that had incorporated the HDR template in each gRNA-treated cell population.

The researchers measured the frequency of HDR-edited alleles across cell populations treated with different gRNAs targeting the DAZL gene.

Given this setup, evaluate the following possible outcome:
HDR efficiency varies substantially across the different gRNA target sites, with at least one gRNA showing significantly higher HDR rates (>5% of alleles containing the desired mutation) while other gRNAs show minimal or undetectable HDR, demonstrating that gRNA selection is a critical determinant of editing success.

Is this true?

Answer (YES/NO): NO